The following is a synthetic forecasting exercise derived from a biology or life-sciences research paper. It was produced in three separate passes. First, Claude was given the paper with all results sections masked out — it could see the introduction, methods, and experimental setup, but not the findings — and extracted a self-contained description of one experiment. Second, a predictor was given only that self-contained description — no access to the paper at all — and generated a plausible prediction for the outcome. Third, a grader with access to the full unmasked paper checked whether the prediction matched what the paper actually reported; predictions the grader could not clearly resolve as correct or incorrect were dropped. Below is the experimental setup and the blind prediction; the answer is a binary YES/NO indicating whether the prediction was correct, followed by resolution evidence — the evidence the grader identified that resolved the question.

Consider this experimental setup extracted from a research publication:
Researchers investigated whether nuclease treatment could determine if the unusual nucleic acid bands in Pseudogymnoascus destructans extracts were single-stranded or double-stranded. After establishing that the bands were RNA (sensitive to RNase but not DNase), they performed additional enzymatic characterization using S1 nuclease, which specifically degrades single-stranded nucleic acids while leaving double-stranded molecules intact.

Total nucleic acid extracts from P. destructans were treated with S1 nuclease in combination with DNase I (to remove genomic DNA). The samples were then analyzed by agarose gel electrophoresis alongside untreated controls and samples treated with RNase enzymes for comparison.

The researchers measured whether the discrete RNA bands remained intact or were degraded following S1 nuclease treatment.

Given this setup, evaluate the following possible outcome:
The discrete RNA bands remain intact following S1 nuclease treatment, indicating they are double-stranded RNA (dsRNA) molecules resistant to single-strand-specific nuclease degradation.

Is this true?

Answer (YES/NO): YES